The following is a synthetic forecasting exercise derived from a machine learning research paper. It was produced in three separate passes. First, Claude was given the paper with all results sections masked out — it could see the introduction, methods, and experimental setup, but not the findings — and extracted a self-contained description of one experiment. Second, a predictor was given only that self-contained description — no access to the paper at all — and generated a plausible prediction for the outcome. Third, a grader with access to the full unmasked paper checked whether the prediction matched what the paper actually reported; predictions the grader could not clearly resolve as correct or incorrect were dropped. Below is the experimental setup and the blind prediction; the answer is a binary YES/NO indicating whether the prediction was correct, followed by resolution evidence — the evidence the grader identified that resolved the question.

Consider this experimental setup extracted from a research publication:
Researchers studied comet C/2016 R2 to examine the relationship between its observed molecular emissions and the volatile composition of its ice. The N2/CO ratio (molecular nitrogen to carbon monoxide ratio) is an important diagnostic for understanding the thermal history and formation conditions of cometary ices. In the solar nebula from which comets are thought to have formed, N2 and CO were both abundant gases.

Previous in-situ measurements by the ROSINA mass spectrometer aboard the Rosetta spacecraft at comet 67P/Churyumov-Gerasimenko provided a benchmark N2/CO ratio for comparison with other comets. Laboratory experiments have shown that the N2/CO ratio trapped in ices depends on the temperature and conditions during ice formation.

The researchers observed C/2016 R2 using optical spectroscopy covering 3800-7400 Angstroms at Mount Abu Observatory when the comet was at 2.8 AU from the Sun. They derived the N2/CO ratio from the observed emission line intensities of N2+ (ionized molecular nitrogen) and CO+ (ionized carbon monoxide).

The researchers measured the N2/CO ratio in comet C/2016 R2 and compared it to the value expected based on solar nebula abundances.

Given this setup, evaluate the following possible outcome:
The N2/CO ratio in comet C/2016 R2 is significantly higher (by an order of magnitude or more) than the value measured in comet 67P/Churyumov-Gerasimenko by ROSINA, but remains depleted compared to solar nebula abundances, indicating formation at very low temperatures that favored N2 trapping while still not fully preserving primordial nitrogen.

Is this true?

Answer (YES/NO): YES